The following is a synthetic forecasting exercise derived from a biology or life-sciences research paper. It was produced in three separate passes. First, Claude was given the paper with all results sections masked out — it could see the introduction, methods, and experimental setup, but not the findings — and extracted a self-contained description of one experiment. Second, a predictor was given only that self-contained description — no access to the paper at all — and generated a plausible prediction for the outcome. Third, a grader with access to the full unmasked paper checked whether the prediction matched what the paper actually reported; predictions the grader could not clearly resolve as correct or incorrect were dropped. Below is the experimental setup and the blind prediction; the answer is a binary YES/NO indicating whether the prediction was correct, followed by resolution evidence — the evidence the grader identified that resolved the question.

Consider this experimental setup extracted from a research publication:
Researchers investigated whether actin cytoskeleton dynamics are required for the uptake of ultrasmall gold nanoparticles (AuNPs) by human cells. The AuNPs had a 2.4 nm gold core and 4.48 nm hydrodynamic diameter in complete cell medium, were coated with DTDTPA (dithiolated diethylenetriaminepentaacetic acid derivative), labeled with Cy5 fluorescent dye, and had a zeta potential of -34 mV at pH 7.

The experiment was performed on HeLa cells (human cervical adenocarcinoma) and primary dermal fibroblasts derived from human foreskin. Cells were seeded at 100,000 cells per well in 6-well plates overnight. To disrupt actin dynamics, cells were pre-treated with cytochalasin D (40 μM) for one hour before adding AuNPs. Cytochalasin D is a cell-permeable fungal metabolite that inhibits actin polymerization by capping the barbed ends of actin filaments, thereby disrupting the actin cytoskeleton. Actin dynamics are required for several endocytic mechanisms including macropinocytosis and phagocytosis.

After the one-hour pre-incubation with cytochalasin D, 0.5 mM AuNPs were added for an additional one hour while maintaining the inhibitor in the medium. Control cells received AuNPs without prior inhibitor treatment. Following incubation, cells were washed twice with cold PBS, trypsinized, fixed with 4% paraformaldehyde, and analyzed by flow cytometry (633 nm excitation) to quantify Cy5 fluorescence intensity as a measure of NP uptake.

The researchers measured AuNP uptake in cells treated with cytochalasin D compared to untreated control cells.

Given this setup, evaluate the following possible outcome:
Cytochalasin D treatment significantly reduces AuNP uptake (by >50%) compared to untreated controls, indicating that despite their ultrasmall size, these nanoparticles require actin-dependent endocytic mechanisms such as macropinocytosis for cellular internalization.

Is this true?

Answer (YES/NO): NO